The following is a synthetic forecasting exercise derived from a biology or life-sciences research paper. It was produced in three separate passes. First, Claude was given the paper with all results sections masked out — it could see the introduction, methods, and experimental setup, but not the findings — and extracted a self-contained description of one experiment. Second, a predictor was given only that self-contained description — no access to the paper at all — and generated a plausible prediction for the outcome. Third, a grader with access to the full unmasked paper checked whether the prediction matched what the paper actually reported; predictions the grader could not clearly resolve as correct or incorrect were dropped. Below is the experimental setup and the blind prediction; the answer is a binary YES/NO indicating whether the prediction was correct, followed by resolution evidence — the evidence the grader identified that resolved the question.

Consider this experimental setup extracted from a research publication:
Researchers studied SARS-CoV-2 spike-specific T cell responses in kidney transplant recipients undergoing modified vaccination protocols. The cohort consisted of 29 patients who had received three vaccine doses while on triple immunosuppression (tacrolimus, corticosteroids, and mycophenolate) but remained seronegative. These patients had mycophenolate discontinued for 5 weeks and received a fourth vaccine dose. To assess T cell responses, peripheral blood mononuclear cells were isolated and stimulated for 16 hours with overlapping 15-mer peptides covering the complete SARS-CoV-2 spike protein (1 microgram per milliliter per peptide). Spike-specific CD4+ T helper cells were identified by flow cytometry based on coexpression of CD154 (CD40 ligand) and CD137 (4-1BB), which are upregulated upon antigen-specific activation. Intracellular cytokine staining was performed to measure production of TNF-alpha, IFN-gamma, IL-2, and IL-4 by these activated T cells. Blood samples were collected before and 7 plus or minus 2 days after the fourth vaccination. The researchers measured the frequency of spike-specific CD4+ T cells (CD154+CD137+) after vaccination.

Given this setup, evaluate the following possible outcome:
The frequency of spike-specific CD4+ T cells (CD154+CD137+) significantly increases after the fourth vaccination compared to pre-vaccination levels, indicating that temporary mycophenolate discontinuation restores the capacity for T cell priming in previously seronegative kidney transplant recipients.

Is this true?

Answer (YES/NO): NO